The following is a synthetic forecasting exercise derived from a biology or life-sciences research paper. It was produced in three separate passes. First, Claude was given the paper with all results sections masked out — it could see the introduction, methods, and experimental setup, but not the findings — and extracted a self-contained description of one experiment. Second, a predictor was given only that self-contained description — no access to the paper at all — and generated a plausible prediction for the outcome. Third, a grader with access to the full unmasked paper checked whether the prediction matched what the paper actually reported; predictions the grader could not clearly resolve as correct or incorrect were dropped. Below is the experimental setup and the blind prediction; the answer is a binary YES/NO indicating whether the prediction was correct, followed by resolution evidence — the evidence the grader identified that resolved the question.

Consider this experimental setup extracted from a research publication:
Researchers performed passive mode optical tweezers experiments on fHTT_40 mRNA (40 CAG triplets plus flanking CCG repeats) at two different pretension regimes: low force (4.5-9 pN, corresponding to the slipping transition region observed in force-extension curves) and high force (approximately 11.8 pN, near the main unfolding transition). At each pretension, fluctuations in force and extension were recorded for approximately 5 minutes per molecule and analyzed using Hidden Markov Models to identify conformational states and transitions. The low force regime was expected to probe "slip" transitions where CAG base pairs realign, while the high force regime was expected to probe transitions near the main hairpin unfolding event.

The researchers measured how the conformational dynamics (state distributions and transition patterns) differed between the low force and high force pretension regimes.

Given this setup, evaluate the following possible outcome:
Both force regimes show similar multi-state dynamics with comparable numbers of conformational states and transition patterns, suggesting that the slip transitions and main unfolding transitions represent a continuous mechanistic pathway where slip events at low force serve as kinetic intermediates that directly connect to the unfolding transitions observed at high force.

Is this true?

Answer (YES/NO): NO